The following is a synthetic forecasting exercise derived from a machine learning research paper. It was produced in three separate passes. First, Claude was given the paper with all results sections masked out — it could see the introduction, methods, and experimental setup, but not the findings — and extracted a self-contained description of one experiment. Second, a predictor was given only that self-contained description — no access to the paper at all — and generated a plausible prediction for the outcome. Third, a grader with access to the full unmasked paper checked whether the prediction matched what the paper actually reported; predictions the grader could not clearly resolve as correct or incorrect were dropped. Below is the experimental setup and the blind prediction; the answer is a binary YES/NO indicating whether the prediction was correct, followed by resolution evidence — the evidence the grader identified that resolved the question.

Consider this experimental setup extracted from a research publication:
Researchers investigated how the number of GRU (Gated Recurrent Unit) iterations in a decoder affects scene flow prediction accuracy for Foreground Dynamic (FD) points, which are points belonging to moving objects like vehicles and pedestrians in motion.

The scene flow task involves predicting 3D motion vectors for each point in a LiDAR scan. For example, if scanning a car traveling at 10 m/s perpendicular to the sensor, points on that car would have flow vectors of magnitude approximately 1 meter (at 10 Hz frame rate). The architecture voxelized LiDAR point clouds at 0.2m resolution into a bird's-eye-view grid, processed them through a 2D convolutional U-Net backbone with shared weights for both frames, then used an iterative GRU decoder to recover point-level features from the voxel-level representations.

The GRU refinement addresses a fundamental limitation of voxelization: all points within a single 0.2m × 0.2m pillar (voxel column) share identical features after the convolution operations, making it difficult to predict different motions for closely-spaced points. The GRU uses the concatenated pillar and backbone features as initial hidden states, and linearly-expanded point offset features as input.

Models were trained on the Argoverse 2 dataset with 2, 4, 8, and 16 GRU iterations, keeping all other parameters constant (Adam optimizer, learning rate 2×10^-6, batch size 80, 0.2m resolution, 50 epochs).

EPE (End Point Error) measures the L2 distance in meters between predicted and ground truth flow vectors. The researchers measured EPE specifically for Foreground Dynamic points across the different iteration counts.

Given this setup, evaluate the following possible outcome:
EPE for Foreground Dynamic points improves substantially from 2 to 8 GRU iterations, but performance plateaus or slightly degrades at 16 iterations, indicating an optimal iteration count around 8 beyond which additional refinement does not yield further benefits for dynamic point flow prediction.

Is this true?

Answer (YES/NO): NO